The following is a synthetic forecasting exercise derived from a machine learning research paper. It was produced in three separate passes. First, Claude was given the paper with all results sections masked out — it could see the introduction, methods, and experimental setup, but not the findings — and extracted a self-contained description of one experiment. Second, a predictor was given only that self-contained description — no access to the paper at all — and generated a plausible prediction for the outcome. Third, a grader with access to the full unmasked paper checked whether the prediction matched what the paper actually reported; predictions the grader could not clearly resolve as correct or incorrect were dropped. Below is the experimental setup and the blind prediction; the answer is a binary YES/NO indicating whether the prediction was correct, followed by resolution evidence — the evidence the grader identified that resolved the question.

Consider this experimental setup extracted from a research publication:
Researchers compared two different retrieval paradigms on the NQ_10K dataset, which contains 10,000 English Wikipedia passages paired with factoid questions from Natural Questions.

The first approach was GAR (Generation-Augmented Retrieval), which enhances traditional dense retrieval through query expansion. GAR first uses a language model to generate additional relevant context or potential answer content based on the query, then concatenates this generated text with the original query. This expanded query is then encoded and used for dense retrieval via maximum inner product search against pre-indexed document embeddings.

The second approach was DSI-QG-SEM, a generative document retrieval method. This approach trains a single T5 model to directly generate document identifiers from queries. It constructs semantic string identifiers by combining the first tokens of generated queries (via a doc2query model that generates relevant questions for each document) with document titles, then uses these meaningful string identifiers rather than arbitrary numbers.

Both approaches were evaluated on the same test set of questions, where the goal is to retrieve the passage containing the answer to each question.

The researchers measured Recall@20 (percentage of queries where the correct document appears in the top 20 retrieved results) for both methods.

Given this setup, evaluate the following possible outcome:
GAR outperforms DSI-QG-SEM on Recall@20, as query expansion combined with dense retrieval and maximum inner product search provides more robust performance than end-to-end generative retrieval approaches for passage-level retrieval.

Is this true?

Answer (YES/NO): NO